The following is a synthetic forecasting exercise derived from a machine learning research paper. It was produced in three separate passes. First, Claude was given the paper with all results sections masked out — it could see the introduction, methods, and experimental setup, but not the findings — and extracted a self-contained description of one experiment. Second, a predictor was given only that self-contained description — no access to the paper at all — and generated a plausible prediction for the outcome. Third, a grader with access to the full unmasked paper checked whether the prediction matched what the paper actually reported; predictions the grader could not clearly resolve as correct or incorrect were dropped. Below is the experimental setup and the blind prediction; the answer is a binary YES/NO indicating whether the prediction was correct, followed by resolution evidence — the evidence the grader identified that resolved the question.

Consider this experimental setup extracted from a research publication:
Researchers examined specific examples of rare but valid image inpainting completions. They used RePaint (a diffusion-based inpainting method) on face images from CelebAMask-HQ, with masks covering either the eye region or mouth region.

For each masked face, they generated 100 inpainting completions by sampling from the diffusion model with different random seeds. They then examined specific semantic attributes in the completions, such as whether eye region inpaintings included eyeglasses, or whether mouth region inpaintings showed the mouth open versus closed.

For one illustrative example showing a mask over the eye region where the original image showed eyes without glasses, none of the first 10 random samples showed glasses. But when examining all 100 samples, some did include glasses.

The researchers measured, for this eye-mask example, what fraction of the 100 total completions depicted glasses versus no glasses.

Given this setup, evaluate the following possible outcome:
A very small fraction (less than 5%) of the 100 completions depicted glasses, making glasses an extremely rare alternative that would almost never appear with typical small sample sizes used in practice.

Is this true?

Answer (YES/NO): YES